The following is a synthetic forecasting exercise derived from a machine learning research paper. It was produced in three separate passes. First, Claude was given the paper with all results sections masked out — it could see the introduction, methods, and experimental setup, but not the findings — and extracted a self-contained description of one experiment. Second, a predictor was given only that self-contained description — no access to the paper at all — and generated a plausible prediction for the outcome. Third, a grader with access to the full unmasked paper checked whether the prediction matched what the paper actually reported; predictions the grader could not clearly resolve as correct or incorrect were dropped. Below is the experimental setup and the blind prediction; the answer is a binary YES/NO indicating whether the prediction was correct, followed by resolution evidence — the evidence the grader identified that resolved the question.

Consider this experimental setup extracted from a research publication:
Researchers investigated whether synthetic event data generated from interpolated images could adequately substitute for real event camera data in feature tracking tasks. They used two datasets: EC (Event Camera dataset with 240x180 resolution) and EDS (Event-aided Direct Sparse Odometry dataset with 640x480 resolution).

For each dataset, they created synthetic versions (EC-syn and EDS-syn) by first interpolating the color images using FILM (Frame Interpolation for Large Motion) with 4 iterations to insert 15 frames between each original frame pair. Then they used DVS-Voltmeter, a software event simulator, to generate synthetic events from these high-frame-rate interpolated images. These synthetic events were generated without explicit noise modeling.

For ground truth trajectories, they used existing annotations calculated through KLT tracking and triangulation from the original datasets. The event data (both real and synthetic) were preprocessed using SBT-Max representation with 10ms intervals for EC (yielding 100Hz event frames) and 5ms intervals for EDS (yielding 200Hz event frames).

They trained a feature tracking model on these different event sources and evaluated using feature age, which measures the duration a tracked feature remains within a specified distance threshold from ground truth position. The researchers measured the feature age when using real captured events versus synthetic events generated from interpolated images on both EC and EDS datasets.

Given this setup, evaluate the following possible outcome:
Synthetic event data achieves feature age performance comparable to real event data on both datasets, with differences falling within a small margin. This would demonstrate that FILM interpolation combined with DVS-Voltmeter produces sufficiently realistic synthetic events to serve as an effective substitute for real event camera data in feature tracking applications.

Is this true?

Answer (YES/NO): YES